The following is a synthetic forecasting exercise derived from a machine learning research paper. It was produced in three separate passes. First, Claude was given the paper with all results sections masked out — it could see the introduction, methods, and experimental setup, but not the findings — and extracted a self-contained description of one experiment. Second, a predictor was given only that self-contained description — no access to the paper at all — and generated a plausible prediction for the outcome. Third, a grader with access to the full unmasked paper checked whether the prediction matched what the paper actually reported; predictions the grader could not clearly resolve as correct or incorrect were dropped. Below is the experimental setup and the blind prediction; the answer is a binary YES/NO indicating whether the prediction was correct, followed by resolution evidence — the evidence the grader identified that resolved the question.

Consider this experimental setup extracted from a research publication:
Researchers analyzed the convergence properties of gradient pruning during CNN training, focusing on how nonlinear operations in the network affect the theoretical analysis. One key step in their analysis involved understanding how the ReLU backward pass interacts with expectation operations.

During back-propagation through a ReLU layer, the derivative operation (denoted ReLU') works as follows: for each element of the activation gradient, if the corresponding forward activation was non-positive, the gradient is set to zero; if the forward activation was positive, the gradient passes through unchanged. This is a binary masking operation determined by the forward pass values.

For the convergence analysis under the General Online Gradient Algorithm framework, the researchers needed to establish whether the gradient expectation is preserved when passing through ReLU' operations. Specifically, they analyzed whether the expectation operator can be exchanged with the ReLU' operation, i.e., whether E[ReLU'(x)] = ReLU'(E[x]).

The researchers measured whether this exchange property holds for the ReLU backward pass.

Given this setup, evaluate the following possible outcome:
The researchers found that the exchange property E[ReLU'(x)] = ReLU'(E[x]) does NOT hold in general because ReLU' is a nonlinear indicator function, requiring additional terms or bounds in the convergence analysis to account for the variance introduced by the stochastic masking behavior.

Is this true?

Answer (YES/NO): NO